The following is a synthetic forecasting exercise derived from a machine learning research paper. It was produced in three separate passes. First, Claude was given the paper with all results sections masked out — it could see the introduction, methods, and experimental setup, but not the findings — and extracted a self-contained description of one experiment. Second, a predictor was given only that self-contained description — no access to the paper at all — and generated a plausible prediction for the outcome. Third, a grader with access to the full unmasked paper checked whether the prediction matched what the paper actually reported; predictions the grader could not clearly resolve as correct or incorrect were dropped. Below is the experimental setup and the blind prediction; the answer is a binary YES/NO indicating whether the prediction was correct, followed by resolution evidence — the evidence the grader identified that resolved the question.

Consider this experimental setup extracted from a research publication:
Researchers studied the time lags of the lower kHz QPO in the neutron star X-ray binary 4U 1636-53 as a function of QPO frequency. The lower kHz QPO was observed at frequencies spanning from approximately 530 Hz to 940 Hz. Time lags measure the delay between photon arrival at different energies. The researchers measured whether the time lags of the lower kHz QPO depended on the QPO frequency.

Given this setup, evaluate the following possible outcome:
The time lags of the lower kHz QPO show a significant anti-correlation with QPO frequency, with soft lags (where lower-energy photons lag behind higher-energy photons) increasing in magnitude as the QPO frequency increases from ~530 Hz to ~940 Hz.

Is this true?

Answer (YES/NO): NO